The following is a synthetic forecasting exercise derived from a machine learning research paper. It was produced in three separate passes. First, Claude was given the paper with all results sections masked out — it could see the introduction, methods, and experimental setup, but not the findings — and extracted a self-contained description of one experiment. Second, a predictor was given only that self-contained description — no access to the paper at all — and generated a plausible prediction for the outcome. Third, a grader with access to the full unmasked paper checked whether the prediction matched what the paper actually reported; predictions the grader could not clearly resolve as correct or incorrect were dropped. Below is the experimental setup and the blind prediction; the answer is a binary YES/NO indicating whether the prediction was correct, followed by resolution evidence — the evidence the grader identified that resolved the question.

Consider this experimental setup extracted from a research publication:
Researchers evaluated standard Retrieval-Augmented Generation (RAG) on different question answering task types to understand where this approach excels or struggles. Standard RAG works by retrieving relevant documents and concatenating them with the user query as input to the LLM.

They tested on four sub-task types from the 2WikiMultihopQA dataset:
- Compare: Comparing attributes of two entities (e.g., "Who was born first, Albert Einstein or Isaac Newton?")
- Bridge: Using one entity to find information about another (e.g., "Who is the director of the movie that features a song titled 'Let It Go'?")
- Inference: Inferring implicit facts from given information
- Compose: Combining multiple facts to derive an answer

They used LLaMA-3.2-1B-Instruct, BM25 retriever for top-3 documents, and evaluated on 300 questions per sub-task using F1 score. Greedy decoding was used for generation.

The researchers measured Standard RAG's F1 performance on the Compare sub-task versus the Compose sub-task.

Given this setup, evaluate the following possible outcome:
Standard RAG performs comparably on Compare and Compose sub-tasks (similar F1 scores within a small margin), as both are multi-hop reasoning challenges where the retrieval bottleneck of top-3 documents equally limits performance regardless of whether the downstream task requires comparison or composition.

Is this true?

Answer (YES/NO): NO